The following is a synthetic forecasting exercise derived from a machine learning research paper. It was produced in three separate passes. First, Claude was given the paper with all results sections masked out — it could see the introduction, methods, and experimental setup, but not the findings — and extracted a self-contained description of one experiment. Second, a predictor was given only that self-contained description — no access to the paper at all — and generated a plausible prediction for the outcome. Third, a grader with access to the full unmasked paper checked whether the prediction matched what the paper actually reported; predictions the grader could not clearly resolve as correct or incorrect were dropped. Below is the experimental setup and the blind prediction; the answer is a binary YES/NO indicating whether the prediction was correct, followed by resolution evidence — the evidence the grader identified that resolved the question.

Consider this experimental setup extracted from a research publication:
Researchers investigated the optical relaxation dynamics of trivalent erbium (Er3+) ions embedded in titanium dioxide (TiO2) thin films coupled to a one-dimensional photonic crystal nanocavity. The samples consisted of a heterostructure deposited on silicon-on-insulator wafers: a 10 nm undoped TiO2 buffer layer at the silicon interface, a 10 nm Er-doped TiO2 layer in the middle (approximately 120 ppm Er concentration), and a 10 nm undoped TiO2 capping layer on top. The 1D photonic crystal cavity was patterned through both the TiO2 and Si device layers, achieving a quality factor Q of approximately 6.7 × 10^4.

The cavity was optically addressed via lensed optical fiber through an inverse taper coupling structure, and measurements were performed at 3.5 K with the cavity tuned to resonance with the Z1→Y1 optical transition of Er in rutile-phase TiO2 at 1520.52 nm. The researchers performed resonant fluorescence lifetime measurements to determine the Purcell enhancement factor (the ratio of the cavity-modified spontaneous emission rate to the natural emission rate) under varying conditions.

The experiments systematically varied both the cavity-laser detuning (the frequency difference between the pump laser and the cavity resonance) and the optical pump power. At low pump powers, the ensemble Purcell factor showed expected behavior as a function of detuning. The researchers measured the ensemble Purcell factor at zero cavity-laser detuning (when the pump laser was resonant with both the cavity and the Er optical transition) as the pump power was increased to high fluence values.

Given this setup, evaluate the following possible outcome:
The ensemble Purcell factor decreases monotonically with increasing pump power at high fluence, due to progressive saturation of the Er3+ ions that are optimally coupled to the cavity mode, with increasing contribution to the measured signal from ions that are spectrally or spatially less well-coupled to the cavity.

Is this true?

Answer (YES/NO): NO